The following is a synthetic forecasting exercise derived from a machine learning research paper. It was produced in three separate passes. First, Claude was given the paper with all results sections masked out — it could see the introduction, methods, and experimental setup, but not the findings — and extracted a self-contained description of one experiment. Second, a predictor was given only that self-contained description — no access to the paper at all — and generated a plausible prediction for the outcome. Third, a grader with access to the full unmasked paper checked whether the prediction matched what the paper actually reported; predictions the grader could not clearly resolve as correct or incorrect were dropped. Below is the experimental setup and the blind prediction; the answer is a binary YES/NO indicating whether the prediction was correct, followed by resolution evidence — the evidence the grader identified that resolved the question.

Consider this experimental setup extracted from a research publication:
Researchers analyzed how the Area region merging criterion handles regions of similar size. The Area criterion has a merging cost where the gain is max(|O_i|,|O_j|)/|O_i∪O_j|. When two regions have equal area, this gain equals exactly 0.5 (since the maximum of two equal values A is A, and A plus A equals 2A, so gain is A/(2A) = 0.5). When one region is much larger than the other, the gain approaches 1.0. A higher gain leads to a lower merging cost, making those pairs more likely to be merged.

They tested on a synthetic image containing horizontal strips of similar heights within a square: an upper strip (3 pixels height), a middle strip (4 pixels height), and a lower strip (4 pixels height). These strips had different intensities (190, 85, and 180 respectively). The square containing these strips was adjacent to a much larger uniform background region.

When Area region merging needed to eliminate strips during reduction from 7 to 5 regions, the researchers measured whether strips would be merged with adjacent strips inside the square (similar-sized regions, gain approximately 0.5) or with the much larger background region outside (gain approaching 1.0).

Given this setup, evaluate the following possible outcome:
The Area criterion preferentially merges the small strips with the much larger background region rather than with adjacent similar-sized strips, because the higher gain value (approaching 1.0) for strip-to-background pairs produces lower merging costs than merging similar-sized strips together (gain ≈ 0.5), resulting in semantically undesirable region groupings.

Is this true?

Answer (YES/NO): YES